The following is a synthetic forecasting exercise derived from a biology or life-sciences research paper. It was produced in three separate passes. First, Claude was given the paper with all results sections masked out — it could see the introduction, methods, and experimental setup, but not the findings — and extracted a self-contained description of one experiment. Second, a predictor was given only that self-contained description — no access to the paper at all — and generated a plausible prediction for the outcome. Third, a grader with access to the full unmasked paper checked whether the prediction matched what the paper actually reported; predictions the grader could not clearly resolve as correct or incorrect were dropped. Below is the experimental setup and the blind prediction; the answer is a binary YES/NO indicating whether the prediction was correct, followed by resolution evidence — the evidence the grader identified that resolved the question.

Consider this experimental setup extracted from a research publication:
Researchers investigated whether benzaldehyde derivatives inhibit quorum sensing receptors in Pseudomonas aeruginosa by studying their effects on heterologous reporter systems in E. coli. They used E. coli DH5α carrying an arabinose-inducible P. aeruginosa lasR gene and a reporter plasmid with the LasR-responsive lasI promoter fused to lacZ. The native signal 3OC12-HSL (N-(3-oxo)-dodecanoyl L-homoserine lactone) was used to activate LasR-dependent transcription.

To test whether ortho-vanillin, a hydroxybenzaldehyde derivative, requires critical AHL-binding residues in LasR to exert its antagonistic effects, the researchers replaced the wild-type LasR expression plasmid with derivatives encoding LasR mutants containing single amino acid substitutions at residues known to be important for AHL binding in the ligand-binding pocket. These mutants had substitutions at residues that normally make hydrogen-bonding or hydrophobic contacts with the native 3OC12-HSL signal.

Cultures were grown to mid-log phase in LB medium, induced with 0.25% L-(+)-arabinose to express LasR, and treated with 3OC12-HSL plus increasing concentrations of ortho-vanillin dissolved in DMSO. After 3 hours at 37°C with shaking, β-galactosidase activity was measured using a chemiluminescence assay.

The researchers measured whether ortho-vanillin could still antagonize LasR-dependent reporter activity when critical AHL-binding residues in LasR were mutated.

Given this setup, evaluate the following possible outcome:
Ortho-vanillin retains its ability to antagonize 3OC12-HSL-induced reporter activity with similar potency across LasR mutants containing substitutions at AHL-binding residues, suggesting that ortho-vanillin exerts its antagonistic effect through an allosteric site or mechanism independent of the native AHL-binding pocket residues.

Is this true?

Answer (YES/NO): YES